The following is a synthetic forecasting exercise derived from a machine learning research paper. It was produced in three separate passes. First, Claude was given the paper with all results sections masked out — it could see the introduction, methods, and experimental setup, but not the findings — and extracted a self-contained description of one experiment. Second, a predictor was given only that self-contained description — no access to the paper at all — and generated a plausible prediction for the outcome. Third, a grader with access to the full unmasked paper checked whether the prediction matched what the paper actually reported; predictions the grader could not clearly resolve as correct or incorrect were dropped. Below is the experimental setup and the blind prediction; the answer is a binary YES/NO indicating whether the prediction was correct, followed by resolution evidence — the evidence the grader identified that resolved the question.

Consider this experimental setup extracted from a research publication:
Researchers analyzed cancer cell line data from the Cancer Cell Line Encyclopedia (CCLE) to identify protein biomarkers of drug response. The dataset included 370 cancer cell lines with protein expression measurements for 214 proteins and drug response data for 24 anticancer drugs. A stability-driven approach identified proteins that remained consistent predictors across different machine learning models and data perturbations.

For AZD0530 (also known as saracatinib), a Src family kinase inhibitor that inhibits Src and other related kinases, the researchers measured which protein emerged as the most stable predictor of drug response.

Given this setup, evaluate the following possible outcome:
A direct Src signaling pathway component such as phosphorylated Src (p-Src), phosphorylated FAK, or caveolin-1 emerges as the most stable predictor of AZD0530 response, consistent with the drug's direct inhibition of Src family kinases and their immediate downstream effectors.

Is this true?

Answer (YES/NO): NO